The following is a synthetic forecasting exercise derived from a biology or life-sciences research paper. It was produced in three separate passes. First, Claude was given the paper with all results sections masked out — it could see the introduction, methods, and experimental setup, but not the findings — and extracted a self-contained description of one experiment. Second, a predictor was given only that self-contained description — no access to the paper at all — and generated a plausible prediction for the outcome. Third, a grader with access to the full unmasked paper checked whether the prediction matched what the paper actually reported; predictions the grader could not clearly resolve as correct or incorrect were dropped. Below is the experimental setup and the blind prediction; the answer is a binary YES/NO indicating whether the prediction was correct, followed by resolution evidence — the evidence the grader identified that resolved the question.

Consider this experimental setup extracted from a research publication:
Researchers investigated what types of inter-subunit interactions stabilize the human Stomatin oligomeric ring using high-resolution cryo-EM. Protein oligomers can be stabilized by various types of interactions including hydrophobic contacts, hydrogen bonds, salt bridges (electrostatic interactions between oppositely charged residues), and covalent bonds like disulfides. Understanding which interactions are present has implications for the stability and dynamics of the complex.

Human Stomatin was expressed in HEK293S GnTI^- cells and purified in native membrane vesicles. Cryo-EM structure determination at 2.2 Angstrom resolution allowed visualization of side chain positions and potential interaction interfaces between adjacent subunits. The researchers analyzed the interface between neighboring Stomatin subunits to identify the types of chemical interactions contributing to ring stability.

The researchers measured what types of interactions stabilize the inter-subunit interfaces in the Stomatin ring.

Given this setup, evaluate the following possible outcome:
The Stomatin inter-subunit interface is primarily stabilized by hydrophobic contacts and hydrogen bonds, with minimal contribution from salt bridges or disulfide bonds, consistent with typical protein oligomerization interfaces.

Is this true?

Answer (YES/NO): NO